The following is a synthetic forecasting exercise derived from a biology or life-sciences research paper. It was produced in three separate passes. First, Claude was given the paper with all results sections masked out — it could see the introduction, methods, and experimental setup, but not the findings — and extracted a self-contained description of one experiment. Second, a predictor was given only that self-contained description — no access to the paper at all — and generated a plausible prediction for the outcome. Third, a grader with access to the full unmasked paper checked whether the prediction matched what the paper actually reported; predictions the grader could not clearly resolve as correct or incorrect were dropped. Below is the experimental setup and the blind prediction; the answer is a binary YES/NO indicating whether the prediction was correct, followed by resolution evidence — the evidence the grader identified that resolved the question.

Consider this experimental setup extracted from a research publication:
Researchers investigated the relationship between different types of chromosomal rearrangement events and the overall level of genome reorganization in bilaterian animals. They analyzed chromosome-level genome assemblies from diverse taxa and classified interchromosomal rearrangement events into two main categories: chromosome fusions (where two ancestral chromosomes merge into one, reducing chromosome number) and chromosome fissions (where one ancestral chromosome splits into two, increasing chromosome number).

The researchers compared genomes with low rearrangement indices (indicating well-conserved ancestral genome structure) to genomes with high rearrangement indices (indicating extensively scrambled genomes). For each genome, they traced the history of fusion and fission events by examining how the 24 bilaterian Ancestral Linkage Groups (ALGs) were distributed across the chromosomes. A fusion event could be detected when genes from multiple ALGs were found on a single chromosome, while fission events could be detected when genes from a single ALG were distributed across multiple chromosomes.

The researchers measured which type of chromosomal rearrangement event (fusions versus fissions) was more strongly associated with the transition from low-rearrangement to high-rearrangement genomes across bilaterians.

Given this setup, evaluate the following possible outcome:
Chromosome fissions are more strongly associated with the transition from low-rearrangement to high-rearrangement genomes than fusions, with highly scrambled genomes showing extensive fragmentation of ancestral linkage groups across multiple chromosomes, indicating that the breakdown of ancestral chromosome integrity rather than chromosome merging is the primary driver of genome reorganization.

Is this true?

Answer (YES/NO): YES